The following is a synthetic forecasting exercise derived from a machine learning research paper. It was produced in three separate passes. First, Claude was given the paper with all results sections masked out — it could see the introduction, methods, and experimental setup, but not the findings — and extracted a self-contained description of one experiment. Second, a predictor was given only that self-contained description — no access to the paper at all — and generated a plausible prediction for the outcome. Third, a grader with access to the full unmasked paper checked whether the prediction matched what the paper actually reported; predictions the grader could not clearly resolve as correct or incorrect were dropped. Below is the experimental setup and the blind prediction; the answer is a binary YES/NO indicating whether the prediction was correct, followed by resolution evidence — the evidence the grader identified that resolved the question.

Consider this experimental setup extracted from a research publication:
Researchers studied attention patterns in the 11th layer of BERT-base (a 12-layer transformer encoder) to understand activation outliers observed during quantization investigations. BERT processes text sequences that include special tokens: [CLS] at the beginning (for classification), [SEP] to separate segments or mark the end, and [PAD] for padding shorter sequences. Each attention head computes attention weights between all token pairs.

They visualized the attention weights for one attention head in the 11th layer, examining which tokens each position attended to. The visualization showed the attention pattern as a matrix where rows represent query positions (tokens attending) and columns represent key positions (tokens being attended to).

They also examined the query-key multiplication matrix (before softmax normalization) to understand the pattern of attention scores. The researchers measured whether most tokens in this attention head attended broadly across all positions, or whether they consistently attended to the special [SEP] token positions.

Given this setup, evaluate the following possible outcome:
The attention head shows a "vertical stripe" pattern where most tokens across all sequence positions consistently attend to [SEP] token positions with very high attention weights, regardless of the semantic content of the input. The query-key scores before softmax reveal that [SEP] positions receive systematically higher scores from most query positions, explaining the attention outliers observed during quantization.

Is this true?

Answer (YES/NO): YES